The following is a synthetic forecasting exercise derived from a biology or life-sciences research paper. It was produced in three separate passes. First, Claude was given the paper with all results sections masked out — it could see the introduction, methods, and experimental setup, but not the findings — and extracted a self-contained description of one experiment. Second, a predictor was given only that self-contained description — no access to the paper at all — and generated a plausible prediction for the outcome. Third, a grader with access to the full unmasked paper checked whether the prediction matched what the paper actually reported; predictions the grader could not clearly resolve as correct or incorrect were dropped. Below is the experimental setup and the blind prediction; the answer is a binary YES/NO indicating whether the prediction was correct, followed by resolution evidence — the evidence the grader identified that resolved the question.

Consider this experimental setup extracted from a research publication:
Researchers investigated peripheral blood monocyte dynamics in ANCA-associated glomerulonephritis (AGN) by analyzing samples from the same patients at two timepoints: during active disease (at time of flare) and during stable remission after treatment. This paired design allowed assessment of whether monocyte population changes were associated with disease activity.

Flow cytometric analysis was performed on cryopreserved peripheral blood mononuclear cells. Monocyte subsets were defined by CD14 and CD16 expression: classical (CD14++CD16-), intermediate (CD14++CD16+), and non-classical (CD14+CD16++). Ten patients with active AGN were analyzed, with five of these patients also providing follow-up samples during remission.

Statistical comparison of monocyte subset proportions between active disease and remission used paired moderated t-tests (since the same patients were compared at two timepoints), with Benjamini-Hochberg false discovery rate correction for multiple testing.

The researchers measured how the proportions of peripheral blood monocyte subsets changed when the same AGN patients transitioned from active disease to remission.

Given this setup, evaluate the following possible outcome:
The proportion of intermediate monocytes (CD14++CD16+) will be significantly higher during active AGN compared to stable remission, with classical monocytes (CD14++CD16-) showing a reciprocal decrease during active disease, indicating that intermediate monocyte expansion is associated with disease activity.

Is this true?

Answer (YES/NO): NO